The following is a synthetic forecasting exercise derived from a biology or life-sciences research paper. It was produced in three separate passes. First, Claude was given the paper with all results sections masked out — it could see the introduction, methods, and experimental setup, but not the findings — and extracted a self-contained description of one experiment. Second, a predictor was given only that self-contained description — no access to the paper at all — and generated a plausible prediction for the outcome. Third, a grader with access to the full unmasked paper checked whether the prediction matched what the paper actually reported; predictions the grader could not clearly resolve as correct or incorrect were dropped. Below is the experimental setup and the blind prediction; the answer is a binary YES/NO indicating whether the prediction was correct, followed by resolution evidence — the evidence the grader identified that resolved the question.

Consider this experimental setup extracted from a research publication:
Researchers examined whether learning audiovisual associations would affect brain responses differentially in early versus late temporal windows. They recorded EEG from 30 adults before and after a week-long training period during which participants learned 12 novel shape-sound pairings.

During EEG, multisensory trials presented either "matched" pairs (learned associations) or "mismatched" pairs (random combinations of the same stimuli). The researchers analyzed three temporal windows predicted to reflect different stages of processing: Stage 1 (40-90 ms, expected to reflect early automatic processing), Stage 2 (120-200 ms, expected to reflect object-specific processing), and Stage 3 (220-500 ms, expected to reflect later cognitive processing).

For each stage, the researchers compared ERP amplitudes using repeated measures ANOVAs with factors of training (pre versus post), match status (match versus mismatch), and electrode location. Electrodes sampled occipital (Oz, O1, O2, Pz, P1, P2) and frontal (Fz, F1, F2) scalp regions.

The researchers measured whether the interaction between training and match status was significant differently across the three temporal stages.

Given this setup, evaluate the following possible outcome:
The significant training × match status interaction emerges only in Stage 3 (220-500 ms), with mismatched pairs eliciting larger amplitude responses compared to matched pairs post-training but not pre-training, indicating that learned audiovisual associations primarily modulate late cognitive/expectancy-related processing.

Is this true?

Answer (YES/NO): NO